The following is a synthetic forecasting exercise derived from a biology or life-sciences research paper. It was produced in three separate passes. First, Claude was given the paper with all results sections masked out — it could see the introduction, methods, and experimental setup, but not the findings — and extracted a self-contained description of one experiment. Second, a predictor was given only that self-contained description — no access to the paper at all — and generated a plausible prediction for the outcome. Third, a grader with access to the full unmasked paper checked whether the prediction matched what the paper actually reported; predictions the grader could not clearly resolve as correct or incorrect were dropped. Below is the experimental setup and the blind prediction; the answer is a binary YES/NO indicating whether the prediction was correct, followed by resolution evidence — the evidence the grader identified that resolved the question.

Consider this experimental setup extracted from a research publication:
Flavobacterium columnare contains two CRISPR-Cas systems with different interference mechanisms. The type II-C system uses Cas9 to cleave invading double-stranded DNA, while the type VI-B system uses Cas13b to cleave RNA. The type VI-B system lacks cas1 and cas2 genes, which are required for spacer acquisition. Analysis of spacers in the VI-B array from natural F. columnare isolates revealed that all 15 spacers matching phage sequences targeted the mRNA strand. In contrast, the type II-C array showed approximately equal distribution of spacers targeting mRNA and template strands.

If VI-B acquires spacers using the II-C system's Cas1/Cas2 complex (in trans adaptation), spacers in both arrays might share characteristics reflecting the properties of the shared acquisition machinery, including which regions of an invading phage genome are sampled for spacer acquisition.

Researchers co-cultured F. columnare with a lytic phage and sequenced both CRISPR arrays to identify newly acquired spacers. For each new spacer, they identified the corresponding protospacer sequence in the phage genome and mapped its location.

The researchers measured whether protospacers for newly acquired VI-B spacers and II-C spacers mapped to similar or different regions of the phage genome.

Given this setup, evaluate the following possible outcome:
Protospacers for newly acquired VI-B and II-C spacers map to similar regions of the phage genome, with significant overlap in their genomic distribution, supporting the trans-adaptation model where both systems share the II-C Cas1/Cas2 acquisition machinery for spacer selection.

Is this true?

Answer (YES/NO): YES